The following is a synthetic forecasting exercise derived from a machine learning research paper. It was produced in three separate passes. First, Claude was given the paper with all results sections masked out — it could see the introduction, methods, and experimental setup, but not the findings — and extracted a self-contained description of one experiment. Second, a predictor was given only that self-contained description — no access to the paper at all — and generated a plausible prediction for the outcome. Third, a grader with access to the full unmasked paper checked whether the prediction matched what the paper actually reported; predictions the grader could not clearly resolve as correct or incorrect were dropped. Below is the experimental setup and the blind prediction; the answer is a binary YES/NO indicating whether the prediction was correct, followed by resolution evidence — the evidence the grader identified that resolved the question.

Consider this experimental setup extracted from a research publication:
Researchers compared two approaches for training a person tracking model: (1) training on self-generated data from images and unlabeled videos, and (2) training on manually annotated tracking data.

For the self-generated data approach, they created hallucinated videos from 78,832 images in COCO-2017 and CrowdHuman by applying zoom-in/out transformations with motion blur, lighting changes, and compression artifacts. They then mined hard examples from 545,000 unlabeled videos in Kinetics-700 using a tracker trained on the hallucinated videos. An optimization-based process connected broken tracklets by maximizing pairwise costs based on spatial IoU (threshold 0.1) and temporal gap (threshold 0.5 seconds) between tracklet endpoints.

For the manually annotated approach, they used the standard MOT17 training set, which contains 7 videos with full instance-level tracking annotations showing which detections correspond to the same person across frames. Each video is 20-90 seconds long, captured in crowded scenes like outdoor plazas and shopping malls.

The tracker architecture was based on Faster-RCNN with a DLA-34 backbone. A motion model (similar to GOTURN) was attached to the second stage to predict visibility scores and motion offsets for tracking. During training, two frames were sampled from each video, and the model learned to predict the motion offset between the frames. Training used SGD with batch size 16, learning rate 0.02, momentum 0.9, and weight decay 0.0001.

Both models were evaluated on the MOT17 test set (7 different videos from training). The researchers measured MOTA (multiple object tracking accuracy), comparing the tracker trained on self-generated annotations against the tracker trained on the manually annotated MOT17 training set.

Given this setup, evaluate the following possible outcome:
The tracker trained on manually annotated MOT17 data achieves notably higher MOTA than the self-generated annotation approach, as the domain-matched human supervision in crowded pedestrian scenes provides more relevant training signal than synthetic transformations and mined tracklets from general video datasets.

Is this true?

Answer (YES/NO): NO